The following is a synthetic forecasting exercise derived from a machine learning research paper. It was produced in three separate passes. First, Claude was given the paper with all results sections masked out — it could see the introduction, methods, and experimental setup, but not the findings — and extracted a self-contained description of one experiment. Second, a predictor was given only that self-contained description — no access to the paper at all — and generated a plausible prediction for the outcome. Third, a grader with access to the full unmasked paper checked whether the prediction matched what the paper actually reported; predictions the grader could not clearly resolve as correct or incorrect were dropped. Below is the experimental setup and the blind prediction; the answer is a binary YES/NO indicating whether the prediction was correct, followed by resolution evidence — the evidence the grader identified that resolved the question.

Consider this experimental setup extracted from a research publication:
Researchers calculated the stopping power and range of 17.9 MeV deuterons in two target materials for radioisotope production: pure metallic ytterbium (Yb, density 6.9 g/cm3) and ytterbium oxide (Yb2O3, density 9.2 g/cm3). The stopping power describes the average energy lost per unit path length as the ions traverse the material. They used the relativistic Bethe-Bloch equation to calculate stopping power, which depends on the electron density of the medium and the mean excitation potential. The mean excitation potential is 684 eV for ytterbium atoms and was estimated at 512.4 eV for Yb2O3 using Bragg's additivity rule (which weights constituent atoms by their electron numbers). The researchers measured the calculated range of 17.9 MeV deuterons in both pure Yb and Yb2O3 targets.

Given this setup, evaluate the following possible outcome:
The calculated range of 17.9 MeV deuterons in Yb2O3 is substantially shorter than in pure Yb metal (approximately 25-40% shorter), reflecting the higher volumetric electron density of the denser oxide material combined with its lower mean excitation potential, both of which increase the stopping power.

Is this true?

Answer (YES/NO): YES